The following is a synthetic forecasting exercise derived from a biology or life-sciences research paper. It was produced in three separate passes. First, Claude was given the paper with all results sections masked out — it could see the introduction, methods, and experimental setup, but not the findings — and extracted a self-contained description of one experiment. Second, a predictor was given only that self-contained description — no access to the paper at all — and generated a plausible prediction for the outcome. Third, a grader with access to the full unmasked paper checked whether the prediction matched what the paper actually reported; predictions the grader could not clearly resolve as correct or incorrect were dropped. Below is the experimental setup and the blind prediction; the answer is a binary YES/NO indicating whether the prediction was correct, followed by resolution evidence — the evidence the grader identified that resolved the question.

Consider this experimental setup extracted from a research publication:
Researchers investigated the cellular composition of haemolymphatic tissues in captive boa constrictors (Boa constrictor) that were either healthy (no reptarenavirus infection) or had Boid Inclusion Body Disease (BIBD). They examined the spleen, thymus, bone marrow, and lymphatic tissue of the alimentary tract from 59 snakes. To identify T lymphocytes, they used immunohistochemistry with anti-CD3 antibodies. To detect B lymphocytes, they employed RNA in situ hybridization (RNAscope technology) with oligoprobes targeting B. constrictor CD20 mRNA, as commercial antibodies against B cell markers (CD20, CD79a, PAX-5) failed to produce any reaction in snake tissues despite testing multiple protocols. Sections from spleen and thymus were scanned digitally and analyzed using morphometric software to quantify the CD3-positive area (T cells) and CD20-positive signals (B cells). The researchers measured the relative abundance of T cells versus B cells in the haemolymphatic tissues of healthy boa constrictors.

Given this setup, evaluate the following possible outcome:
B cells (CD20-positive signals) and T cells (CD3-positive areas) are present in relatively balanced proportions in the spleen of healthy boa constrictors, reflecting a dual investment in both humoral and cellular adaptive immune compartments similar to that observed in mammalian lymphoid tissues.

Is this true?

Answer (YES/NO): NO